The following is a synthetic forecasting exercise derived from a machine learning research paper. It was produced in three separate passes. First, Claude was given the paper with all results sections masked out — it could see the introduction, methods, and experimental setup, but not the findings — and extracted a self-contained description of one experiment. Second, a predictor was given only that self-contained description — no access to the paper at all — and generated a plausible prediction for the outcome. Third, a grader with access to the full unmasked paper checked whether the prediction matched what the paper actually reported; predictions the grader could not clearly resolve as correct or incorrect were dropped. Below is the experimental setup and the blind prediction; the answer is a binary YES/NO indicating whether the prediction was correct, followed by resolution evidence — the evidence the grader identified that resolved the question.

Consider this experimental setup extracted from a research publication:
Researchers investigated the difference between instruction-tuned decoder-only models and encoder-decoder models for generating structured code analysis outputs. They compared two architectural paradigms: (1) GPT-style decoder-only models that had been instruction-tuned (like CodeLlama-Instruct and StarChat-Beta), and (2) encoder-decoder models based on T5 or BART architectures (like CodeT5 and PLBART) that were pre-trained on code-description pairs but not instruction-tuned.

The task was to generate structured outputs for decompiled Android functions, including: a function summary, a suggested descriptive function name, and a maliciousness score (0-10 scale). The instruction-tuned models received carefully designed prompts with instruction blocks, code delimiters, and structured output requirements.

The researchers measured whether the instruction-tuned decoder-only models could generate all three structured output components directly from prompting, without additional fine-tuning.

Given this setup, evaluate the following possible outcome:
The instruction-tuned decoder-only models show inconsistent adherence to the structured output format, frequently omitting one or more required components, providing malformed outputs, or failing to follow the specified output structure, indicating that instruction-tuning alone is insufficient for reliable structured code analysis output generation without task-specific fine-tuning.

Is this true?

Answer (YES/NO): NO